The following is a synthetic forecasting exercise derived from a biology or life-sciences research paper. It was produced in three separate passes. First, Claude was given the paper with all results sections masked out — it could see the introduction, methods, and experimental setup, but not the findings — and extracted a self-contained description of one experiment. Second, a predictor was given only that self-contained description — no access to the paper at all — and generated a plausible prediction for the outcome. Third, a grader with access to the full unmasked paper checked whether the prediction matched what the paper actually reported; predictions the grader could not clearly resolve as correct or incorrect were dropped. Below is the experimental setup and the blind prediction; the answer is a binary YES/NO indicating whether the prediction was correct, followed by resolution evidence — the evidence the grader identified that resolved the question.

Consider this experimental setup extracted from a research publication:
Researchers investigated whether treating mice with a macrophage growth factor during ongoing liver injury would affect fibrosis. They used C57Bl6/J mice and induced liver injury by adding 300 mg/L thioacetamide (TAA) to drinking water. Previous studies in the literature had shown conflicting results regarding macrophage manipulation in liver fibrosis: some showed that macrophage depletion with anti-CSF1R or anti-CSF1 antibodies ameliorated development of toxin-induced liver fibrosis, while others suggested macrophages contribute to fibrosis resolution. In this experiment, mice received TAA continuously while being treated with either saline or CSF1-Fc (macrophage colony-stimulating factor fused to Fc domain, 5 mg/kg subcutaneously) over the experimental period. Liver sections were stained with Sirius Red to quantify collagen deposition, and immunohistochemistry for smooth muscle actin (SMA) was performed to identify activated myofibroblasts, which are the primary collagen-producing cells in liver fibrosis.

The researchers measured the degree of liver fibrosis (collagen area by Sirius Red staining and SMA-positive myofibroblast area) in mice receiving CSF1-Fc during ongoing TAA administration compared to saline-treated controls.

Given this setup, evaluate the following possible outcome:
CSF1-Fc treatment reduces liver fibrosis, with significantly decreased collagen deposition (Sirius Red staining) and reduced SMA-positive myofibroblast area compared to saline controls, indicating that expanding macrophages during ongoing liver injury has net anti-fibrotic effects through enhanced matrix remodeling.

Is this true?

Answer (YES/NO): NO